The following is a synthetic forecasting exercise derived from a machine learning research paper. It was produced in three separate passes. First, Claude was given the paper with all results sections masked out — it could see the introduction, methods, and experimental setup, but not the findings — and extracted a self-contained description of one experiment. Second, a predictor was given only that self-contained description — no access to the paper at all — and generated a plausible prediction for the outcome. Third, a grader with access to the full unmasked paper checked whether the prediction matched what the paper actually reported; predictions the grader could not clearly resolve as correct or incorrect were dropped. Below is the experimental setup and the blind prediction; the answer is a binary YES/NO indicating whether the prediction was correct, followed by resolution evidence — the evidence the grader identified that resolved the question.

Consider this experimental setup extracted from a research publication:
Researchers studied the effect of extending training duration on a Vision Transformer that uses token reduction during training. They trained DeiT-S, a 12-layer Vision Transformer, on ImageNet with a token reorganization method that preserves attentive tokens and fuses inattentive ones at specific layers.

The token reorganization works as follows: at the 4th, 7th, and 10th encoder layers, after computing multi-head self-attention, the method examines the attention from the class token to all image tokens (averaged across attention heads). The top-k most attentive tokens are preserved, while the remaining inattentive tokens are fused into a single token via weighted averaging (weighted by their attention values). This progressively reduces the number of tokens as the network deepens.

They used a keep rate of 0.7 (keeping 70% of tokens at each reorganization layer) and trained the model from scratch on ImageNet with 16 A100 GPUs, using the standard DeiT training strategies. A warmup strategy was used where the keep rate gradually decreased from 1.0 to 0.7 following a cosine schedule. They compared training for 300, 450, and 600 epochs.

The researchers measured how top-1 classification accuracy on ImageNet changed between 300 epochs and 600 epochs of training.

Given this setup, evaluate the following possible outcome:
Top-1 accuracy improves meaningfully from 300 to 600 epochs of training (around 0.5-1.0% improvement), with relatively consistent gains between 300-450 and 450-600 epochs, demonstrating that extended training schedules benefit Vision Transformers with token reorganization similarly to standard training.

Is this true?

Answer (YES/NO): NO